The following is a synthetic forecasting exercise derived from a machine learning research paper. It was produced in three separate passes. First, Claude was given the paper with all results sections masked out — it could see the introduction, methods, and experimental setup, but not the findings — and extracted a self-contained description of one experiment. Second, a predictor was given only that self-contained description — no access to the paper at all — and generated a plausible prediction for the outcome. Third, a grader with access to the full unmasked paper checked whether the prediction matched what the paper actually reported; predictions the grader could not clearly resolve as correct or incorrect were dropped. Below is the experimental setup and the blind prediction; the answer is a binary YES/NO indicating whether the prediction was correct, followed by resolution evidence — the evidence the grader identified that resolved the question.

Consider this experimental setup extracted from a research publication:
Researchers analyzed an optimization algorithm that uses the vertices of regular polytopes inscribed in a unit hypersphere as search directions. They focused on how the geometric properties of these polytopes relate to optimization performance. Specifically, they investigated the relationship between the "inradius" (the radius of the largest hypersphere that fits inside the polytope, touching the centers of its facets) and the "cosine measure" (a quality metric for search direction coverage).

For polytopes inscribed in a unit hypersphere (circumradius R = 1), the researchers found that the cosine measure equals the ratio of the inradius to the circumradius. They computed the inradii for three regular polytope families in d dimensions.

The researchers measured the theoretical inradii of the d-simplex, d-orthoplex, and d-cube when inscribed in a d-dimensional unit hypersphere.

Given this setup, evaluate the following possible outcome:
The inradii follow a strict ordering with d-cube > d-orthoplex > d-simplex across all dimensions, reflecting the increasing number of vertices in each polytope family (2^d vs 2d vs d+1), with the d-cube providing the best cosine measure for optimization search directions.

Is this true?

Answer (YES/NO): NO